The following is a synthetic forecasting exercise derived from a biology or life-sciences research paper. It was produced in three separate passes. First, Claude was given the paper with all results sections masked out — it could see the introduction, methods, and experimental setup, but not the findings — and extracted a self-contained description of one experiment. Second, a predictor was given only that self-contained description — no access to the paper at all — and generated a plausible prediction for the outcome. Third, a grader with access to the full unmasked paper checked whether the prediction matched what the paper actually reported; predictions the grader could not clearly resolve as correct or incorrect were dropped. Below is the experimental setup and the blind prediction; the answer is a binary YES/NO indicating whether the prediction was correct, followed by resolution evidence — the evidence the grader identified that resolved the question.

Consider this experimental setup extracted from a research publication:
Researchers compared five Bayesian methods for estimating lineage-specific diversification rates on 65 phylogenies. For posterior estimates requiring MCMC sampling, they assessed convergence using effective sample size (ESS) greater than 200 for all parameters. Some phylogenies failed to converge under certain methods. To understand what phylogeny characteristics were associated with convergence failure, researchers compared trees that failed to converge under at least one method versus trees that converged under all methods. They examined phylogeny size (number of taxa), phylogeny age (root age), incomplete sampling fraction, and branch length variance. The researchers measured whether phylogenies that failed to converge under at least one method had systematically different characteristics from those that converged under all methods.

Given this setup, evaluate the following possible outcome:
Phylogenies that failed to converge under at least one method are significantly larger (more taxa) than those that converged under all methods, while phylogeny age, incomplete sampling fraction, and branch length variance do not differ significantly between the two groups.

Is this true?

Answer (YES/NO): NO